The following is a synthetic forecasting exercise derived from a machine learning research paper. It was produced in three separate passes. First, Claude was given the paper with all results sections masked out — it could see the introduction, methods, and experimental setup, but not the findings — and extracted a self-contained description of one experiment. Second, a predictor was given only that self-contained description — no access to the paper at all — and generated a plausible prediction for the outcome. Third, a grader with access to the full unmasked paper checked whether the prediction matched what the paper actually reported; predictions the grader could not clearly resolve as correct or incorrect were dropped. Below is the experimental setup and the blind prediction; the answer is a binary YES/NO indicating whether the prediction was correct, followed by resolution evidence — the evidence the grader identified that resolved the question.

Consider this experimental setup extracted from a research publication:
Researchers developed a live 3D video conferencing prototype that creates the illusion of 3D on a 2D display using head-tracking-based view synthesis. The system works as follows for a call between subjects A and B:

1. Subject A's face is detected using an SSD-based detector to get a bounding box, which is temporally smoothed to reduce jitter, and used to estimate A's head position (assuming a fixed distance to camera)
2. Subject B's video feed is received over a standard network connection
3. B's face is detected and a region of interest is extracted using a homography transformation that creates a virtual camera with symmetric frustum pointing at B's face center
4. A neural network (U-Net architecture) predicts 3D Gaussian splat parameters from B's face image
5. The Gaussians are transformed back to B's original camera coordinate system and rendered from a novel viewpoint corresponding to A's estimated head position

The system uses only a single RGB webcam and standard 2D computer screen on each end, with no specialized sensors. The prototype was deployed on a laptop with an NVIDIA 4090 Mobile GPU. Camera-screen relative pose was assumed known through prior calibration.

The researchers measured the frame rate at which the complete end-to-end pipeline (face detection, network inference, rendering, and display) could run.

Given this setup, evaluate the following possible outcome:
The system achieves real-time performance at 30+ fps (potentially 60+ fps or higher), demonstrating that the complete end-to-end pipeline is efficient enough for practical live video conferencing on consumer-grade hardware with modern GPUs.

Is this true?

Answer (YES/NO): NO